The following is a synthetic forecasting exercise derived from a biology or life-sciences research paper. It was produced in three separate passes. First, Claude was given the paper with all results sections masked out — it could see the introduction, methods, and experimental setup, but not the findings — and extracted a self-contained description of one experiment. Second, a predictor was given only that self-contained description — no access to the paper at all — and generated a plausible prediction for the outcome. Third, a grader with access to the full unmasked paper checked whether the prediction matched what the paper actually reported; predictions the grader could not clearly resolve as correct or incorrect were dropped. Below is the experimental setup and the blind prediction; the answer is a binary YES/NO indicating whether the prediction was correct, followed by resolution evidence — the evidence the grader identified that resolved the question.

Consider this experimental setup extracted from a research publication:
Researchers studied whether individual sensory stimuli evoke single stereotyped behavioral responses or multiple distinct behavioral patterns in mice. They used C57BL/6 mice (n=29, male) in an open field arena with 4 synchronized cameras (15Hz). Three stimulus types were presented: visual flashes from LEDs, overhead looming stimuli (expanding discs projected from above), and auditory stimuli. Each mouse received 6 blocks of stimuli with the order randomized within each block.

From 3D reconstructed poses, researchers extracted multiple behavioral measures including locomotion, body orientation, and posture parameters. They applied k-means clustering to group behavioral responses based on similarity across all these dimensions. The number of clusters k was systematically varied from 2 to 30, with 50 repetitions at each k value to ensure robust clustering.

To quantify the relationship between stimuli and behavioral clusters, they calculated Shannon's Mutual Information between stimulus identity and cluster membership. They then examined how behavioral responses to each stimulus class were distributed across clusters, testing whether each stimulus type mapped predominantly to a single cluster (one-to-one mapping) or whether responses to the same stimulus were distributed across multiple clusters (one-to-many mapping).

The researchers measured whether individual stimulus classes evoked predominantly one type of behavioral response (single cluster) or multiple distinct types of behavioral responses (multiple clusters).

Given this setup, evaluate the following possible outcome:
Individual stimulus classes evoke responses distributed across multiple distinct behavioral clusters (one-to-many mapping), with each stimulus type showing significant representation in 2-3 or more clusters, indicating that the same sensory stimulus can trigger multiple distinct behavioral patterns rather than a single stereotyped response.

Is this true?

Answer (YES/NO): YES